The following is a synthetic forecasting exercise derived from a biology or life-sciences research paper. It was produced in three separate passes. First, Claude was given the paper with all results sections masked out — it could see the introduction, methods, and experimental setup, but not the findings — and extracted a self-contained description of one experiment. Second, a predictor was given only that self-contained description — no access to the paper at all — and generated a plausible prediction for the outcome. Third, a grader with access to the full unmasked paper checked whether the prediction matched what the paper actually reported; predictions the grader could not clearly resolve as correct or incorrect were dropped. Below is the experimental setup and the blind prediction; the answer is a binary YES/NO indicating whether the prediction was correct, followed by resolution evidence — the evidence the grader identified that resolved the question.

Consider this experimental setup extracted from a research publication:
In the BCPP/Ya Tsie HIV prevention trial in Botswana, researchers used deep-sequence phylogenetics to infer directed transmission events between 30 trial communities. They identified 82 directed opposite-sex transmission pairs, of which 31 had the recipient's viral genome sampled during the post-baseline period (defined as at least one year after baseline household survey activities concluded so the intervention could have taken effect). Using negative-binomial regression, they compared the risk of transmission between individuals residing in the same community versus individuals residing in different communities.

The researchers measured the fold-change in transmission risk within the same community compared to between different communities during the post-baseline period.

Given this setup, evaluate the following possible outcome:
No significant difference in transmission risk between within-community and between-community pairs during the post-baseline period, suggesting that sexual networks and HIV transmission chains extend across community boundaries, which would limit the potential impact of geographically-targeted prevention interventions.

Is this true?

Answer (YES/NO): NO